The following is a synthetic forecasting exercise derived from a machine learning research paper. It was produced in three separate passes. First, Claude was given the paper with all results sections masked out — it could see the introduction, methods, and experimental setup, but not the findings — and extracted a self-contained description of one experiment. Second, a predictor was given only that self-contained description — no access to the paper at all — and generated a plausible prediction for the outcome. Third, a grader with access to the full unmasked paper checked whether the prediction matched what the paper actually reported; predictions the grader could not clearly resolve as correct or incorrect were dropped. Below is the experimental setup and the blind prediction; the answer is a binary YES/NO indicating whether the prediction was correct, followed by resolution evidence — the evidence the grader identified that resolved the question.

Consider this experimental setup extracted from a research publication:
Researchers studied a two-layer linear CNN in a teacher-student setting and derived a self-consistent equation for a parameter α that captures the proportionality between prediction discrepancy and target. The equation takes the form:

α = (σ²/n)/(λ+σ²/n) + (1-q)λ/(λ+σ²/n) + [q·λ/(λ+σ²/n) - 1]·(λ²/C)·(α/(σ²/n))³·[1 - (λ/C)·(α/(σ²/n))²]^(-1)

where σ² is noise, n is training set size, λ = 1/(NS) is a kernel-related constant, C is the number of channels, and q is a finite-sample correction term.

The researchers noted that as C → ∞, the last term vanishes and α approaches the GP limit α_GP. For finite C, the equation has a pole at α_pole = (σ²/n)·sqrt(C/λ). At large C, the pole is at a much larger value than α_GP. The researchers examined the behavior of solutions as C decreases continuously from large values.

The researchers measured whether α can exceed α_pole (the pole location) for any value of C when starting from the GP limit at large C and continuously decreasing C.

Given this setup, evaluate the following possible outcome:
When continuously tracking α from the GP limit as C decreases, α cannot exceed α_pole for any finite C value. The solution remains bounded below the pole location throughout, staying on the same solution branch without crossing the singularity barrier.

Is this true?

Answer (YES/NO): YES